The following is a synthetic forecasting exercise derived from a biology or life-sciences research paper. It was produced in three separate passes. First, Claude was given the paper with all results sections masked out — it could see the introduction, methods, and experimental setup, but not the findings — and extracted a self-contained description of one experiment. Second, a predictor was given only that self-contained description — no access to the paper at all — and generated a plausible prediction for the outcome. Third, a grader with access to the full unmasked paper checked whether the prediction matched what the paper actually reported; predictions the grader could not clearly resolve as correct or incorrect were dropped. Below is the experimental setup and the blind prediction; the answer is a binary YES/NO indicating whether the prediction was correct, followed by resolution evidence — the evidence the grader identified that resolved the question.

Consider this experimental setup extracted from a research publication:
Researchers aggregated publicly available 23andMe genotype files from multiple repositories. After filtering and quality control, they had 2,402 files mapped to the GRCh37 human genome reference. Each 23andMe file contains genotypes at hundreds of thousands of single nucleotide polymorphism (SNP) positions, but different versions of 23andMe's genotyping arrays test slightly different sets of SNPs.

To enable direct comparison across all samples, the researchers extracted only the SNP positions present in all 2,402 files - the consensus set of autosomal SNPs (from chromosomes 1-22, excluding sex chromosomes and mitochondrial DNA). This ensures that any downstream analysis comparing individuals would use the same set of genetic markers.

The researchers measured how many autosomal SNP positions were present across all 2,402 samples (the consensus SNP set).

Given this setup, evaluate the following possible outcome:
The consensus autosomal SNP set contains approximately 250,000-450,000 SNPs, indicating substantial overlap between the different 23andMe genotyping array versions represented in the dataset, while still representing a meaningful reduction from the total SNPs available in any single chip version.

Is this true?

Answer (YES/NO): YES